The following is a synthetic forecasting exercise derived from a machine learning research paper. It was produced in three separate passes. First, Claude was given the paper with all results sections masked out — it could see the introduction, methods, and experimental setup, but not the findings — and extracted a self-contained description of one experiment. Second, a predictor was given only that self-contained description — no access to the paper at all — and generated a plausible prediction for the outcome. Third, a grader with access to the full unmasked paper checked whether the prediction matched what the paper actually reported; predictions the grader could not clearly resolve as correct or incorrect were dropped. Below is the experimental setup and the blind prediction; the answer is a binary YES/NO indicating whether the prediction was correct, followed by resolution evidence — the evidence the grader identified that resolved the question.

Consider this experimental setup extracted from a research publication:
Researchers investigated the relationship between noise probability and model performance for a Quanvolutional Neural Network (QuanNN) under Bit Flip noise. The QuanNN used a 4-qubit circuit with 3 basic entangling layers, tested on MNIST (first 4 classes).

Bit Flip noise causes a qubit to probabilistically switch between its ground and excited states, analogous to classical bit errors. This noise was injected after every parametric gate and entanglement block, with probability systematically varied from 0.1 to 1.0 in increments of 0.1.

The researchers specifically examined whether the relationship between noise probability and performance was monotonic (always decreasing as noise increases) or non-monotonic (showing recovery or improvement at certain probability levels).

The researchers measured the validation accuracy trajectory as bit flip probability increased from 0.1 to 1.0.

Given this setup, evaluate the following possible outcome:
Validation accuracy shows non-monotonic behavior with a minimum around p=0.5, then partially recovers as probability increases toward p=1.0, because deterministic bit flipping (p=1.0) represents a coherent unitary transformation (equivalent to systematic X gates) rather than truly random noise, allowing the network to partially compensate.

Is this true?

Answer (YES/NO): YES